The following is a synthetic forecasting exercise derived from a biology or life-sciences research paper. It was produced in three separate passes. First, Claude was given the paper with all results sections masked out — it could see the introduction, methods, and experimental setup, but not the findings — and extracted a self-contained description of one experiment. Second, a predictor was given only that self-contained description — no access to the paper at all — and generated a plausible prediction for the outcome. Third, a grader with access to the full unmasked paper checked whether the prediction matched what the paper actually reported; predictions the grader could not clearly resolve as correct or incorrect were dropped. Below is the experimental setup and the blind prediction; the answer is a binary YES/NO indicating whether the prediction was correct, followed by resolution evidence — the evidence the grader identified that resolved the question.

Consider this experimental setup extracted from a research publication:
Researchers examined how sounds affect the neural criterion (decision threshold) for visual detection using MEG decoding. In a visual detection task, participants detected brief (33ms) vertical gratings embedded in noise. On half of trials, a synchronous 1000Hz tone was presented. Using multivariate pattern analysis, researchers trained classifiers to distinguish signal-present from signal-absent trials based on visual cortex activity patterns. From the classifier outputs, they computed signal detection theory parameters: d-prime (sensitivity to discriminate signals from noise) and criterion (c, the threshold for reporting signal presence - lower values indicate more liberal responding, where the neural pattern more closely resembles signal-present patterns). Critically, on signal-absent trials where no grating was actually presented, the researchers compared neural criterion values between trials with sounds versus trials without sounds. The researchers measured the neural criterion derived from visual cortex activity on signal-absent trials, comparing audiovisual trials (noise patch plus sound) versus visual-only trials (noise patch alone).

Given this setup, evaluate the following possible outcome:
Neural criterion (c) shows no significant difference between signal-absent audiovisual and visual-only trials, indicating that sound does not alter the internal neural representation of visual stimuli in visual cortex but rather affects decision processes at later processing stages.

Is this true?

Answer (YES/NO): NO